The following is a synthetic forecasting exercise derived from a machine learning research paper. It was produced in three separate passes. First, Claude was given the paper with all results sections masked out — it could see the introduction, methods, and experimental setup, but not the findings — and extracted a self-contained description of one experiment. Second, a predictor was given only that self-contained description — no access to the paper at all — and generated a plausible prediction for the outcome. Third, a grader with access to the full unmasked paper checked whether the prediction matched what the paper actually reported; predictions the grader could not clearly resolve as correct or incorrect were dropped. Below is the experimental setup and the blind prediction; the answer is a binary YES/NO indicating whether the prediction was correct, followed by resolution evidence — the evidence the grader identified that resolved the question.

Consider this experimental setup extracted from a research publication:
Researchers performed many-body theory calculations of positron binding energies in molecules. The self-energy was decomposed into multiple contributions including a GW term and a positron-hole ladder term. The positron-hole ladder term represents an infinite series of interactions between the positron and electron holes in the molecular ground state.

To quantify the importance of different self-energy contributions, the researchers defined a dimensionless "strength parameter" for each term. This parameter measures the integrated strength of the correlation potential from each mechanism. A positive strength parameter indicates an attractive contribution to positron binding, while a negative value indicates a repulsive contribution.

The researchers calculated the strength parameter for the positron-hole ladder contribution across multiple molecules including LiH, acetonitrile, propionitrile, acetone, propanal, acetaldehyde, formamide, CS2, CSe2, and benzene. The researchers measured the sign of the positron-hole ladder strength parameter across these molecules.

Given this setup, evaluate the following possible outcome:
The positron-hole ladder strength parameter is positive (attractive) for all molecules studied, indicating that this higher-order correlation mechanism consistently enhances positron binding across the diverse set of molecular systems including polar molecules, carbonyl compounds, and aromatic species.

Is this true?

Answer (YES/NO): NO